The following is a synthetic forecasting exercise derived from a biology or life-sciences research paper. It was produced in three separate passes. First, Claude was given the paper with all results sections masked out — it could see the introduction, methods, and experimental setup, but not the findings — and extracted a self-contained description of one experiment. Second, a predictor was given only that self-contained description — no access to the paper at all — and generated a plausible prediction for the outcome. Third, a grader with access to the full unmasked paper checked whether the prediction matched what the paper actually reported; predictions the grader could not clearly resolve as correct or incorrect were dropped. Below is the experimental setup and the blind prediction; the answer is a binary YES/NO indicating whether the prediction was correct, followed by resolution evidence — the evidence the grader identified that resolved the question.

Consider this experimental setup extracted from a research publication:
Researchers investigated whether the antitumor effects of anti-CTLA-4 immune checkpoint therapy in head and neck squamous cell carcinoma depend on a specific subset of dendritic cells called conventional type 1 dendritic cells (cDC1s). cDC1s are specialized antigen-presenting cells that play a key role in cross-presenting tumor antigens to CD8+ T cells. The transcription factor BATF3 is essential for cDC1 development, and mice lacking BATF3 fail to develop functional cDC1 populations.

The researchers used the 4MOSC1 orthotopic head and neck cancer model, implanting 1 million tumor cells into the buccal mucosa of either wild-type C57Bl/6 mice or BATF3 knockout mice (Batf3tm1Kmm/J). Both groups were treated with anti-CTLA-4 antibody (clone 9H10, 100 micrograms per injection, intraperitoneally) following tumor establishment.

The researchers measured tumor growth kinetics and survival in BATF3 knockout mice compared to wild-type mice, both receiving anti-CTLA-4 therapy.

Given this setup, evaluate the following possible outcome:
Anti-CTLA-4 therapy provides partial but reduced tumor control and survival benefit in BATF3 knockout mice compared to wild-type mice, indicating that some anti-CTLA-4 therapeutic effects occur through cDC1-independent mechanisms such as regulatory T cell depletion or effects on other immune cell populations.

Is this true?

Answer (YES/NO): NO